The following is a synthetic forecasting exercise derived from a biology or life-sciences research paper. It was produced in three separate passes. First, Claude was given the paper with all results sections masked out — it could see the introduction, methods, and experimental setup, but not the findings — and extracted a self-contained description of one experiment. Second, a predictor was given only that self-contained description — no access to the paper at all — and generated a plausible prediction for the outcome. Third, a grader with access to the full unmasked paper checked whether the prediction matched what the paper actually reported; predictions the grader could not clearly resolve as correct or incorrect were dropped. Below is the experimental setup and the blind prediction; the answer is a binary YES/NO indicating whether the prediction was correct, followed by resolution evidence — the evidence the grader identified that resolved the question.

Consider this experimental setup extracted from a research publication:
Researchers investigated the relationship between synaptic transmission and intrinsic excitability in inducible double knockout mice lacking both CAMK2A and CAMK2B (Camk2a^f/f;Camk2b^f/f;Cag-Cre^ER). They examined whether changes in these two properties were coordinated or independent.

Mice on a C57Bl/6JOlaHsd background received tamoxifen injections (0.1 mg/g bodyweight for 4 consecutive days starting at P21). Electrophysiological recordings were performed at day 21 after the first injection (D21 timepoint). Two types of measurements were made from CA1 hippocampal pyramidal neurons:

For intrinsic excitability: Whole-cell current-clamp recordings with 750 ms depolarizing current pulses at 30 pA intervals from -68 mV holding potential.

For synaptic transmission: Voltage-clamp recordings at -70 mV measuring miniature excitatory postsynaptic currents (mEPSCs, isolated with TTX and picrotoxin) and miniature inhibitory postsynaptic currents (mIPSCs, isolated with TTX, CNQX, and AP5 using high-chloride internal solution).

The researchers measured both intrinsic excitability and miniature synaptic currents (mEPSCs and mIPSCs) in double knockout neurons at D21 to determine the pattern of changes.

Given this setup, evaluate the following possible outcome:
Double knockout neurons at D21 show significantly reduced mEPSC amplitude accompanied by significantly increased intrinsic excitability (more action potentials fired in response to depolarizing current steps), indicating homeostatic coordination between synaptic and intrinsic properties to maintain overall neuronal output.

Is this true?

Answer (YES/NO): NO